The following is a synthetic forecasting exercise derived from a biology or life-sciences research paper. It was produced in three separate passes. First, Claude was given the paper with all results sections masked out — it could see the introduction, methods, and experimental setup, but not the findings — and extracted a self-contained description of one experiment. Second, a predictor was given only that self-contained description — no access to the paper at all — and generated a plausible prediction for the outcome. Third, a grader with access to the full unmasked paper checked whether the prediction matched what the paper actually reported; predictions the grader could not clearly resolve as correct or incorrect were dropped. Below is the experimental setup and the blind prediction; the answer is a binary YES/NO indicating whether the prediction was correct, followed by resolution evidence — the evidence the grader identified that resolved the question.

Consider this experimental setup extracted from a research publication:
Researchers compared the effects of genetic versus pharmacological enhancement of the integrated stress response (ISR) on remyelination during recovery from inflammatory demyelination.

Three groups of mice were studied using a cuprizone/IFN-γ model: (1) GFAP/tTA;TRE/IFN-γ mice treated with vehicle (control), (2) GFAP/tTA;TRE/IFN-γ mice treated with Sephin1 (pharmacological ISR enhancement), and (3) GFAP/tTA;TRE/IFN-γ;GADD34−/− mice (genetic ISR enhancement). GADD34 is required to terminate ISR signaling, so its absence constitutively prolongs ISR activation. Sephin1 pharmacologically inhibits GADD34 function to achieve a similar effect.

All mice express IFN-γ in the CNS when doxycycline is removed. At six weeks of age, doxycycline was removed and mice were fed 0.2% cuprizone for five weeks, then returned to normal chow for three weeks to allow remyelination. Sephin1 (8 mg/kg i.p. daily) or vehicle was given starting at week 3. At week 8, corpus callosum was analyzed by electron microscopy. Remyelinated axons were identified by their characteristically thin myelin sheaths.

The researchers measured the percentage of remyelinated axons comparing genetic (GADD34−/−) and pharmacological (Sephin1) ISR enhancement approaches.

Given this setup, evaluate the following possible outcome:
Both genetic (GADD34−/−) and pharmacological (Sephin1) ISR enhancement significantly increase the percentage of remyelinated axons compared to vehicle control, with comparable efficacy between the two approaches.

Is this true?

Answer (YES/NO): YES